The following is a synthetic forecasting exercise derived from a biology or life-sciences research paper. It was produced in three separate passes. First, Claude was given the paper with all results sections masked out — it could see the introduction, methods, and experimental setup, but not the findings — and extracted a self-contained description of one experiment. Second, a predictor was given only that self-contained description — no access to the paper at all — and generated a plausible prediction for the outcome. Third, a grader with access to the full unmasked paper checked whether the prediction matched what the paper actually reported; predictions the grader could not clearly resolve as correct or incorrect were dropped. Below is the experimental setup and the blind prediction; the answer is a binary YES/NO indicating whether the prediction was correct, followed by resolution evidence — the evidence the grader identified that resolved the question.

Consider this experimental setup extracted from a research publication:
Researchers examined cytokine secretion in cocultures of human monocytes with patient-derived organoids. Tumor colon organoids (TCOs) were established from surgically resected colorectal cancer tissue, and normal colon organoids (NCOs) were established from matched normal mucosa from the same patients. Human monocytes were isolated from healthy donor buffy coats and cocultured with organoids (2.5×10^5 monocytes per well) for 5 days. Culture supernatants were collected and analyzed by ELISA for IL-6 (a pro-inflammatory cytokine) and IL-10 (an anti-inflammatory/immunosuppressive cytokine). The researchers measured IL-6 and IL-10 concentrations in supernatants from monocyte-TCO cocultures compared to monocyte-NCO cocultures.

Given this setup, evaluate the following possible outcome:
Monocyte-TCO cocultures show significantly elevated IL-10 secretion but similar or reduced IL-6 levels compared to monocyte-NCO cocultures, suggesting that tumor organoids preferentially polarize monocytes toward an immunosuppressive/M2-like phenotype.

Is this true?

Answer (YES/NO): NO